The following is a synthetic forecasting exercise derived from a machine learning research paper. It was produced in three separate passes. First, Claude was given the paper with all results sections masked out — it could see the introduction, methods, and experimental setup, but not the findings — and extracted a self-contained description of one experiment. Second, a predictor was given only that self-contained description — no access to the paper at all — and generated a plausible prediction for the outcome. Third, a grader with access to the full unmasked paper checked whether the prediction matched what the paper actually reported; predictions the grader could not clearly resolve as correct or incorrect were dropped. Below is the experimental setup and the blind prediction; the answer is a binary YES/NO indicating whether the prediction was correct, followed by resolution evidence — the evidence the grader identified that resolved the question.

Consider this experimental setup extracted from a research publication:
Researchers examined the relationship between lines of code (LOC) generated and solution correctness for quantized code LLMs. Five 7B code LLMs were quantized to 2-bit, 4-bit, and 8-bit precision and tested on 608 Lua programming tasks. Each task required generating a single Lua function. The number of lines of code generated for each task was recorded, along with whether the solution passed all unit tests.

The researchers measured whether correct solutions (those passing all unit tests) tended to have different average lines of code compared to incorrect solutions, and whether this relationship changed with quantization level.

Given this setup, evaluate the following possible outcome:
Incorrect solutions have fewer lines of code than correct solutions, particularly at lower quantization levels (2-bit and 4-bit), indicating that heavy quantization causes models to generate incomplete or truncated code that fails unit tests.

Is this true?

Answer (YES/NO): NO